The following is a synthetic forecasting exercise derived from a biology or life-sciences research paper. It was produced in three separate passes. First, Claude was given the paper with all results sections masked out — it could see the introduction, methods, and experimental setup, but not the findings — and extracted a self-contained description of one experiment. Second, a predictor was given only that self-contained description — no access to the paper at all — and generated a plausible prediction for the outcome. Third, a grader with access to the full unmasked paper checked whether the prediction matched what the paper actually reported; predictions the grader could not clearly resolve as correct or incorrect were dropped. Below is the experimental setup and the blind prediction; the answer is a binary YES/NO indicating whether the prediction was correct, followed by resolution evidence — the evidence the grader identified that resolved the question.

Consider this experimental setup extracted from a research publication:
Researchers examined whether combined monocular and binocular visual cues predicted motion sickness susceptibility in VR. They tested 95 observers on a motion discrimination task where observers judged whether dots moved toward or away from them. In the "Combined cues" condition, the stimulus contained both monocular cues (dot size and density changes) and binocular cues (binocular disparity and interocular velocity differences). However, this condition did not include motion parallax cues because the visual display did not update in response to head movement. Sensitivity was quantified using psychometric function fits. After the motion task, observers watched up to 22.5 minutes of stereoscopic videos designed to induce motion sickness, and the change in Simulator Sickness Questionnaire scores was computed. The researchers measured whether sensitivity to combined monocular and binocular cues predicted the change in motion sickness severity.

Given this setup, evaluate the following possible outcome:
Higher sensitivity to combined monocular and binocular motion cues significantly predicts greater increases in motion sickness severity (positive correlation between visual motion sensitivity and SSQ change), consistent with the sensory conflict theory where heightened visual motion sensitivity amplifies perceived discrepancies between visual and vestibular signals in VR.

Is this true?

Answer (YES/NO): NO